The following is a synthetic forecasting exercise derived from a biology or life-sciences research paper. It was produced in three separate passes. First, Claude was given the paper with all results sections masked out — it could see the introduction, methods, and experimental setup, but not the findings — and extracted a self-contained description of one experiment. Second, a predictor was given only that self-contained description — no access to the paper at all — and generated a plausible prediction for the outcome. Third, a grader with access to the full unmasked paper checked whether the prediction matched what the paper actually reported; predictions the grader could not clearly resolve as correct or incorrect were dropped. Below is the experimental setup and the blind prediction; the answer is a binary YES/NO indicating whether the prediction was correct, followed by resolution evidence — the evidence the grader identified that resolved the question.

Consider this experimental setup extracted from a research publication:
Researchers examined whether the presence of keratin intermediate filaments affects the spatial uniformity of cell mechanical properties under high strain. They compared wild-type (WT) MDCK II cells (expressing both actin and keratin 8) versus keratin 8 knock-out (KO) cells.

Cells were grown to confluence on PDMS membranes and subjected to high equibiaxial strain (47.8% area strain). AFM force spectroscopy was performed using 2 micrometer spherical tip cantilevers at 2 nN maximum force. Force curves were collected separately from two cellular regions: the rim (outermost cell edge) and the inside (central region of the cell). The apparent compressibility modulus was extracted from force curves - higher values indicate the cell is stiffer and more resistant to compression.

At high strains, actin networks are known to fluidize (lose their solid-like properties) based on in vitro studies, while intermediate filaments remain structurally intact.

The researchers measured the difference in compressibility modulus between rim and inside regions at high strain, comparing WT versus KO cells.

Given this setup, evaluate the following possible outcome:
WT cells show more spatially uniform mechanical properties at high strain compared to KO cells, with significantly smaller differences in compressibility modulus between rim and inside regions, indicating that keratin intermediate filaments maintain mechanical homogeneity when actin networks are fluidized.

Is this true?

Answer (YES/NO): NO